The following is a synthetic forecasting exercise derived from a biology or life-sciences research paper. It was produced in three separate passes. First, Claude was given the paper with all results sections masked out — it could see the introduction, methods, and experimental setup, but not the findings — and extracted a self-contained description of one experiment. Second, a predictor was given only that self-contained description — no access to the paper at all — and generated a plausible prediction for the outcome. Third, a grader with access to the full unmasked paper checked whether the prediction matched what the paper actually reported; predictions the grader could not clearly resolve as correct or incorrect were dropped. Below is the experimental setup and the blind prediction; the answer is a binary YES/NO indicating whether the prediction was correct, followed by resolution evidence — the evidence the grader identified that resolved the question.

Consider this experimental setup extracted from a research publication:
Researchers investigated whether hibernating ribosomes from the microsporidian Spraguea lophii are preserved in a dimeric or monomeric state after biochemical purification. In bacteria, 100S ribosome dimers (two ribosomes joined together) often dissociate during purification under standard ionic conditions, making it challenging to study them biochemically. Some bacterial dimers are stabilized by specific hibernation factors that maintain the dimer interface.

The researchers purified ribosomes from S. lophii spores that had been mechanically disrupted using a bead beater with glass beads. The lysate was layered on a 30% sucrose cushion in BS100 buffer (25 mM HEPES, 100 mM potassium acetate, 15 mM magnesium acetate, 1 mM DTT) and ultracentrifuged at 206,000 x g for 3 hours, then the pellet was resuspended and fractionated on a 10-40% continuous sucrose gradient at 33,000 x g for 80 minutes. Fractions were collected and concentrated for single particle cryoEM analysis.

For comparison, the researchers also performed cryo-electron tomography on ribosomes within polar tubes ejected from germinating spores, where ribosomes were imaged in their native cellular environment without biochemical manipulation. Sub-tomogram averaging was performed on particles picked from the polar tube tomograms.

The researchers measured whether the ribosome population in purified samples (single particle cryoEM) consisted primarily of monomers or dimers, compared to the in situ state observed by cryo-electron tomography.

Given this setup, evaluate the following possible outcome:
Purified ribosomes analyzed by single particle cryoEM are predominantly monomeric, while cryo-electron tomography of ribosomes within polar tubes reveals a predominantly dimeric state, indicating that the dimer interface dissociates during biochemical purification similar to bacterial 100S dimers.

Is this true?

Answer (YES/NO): YES